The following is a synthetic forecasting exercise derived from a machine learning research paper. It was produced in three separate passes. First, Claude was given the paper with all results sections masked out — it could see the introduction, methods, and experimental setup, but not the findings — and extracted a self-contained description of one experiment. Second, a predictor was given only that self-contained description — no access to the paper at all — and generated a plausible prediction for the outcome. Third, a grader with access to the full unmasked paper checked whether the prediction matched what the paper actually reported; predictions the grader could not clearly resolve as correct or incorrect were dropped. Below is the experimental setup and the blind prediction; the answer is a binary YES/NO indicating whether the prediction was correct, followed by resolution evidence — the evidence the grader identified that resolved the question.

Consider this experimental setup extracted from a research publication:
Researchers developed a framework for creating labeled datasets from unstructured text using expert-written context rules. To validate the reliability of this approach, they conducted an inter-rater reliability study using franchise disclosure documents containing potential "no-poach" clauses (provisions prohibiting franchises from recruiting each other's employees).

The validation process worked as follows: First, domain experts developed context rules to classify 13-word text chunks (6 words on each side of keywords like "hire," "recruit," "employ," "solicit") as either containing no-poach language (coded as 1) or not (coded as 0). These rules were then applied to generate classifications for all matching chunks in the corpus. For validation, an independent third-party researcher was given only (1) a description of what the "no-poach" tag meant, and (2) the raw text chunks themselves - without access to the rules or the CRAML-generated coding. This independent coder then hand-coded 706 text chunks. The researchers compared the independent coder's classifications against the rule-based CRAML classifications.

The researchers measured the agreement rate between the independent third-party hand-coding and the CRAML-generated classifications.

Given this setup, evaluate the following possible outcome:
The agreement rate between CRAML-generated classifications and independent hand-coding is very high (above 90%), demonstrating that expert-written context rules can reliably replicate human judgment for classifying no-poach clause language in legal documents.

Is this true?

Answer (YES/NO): YES